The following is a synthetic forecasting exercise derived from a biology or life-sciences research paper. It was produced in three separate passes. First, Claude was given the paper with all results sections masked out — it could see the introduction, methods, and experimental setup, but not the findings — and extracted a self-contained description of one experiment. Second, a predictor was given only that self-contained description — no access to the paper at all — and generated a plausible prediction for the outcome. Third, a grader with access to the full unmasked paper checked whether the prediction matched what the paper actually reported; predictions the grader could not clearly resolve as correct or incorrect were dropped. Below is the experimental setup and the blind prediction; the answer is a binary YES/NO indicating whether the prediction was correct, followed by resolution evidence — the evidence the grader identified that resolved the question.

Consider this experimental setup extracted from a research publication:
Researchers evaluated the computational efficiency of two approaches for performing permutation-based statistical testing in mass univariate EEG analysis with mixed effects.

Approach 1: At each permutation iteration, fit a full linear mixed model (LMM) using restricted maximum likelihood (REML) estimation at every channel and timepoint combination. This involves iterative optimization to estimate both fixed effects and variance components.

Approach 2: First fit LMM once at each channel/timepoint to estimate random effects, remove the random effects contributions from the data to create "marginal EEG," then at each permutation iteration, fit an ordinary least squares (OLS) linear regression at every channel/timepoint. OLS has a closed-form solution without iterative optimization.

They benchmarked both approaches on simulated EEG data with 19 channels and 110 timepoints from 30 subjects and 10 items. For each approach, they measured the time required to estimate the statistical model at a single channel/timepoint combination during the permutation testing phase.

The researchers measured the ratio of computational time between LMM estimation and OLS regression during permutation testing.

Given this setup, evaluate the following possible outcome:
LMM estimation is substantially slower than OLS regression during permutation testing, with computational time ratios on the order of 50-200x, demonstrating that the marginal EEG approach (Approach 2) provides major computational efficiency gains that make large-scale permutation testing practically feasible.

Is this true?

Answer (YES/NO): NO